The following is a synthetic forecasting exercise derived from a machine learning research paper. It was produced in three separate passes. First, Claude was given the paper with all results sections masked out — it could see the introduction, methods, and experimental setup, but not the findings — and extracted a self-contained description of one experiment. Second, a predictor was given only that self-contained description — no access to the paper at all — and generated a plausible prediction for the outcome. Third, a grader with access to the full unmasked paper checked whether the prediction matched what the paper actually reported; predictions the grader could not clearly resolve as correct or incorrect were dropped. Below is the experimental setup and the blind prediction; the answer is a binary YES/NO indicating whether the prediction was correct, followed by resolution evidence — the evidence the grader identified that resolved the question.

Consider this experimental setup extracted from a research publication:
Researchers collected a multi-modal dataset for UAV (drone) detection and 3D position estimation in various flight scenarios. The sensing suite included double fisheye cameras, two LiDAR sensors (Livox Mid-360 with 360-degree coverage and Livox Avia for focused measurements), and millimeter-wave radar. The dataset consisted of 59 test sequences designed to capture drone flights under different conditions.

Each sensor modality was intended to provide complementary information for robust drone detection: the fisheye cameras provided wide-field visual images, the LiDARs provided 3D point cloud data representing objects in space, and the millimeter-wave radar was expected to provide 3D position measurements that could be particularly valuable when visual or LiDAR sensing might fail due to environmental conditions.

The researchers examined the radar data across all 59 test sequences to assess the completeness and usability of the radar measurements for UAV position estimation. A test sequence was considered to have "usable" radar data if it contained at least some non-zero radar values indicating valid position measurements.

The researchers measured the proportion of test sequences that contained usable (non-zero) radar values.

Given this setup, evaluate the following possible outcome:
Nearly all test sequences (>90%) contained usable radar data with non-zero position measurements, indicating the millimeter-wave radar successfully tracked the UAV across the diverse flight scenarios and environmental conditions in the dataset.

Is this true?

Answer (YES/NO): NO